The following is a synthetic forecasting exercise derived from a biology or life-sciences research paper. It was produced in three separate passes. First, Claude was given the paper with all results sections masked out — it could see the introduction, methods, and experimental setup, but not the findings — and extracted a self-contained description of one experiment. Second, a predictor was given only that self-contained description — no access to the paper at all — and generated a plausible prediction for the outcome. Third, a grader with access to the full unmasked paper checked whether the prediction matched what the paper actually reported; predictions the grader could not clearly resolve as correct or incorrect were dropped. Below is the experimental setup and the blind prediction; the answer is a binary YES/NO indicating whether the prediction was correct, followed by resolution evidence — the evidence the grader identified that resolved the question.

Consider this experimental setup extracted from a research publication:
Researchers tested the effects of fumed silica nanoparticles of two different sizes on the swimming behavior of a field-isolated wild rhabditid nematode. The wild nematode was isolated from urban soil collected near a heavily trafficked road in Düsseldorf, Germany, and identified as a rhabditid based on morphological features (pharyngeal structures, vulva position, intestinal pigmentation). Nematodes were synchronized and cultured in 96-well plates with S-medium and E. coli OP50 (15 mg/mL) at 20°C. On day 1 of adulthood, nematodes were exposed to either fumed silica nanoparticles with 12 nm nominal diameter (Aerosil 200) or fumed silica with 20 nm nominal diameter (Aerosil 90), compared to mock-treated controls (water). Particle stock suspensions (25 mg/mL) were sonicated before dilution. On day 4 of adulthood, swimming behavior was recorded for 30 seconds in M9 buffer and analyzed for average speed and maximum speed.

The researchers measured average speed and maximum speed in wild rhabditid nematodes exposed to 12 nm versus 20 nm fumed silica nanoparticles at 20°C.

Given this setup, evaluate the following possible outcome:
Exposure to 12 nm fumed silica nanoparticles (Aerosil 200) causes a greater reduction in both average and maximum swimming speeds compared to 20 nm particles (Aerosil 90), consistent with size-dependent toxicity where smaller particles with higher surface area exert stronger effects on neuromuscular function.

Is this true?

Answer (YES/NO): NO